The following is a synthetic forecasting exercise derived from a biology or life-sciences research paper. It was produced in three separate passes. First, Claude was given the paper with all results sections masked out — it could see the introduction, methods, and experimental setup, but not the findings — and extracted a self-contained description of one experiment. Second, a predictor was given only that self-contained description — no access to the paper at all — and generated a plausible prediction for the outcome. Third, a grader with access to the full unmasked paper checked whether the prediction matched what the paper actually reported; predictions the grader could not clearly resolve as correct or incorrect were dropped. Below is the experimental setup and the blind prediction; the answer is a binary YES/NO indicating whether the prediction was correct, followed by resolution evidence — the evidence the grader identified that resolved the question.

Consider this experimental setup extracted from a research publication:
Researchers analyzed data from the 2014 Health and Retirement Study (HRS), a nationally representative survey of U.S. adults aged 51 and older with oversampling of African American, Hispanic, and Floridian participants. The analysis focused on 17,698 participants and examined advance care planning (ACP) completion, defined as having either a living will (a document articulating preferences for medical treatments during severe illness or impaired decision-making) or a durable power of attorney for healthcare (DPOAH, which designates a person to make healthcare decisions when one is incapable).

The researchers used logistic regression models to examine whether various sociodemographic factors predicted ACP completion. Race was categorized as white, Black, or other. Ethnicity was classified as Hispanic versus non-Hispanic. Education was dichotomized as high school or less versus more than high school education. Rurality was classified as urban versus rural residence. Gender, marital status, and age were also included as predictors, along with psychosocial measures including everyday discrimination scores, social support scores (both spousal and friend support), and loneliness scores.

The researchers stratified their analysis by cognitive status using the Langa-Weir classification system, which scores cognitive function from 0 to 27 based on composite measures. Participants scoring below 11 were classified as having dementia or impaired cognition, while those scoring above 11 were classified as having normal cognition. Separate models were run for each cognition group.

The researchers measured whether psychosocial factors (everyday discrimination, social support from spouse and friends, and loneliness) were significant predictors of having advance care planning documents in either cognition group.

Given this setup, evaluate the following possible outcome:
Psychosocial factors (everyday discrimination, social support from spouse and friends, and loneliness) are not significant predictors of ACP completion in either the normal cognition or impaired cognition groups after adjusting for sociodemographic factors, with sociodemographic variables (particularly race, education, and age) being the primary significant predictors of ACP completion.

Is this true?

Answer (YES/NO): YES